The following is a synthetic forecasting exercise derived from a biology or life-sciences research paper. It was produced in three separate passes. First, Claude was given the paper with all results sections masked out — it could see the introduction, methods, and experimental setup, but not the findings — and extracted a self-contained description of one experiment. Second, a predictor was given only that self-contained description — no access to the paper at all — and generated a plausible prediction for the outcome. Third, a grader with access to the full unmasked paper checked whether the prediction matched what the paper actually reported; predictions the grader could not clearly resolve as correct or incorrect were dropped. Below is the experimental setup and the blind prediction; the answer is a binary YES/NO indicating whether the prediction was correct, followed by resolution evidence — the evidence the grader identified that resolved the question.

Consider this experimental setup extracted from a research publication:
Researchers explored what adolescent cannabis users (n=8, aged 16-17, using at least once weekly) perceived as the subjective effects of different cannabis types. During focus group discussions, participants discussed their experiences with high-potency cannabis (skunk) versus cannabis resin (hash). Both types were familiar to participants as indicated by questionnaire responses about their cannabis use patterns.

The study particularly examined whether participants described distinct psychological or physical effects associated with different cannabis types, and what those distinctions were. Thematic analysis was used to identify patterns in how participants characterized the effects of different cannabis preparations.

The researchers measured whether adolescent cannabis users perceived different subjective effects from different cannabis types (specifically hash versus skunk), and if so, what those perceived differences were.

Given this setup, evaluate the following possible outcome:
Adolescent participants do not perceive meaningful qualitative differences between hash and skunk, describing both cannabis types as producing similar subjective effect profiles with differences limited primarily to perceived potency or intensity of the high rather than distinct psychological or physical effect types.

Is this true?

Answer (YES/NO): NO